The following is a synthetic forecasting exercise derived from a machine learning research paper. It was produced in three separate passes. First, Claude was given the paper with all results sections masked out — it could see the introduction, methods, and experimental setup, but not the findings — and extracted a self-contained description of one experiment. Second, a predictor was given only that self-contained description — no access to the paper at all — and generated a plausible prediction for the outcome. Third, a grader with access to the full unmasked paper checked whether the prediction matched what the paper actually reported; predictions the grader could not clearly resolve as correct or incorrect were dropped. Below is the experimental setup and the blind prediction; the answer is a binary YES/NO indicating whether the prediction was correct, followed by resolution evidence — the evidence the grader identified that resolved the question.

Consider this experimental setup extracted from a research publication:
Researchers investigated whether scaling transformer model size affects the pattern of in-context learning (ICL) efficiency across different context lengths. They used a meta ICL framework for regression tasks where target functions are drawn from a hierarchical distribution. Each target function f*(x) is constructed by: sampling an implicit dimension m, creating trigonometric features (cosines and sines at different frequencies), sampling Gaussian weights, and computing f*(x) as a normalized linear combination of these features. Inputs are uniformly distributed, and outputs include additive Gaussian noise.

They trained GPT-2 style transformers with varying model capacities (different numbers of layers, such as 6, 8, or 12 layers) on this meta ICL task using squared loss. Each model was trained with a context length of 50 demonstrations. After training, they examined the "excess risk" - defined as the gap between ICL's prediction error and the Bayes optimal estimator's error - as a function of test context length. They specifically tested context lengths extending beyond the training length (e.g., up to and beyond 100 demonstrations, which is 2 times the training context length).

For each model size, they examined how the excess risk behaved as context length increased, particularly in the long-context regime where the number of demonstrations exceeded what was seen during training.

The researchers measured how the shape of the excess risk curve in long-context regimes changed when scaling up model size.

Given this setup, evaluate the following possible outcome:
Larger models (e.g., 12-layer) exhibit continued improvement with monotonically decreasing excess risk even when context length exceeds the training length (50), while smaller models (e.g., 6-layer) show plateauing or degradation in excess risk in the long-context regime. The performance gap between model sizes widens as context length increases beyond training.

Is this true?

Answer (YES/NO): NO